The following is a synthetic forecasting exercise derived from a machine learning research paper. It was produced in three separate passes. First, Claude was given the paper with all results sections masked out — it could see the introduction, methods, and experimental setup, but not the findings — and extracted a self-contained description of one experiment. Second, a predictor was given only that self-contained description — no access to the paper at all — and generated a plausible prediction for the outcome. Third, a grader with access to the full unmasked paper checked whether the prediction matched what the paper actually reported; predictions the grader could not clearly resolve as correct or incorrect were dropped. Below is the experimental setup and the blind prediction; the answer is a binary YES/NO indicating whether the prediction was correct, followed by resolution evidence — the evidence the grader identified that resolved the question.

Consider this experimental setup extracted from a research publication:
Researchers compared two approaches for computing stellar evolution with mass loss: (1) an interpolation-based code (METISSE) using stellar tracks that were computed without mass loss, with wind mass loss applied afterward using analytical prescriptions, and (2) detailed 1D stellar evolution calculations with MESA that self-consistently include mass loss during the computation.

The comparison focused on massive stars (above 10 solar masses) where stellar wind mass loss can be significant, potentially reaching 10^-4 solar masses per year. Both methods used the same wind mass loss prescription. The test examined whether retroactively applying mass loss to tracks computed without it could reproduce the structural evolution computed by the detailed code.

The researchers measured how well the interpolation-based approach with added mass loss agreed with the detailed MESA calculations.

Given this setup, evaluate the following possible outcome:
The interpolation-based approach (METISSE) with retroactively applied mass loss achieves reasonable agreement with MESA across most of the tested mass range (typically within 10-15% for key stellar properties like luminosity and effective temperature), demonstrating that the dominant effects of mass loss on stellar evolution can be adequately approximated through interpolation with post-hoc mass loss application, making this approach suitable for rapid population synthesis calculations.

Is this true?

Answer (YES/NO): NO